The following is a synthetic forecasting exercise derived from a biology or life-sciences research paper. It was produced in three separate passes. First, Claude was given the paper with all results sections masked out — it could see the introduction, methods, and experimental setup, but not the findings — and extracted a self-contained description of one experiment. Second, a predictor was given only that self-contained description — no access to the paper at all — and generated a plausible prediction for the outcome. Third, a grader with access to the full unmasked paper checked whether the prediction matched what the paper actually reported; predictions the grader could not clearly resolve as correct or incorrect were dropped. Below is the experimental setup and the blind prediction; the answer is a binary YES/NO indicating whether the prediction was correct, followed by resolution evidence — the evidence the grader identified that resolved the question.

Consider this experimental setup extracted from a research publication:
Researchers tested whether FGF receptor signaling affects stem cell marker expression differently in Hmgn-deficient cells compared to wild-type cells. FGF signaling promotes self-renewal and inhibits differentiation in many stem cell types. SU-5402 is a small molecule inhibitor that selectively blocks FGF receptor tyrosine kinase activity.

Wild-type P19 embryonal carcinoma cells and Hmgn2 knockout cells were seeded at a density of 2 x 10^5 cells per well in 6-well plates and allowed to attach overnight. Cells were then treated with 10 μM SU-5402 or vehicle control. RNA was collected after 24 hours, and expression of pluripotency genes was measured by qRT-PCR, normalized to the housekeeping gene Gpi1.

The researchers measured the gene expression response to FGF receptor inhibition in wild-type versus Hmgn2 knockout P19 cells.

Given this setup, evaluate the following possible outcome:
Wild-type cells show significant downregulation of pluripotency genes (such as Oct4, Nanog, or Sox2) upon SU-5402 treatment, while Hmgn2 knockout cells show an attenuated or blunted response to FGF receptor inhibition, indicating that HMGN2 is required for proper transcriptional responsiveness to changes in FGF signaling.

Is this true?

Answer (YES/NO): NO